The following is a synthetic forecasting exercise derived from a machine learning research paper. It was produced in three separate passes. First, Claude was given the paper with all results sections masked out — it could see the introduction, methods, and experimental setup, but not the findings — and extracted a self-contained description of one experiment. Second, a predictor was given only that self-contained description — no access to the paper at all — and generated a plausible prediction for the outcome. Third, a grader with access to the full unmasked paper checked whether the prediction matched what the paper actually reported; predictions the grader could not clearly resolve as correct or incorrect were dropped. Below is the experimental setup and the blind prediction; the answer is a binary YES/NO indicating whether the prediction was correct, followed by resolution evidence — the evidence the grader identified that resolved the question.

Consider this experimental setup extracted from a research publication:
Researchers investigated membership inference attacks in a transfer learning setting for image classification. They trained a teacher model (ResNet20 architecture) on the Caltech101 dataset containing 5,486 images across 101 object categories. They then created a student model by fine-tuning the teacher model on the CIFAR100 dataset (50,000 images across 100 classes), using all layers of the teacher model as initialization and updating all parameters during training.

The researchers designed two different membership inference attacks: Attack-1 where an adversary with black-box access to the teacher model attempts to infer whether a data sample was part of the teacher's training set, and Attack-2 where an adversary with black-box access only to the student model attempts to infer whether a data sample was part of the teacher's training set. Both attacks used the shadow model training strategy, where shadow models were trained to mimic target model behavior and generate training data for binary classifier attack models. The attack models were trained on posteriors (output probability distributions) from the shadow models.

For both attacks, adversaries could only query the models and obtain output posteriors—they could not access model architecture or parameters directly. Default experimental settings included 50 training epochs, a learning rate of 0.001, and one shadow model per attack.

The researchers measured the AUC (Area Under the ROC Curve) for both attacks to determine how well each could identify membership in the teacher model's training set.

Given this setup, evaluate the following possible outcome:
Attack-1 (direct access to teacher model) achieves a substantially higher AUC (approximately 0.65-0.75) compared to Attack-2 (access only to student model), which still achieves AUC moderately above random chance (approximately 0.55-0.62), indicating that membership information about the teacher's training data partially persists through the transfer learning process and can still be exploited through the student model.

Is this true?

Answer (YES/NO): NO